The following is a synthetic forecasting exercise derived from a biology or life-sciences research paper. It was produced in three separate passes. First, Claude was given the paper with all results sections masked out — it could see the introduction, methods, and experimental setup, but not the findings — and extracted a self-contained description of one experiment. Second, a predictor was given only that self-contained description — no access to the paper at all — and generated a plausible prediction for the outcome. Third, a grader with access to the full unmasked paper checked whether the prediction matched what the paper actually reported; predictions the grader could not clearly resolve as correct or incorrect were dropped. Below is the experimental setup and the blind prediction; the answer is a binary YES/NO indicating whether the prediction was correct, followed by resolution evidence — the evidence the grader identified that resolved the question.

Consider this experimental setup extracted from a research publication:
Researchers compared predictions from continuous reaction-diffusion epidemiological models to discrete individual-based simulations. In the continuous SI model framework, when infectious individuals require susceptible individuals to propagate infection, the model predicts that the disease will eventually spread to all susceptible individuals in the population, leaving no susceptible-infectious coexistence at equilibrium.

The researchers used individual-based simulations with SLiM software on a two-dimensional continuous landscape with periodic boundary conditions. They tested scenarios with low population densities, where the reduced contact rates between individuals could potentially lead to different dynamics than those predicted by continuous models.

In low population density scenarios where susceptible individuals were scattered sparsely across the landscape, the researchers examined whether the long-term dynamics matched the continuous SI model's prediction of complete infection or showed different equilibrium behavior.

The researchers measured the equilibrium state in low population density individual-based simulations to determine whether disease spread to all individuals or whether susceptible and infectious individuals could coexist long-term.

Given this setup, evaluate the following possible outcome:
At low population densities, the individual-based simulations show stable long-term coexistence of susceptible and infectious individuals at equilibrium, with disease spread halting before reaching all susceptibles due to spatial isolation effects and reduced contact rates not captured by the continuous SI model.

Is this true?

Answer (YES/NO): YES